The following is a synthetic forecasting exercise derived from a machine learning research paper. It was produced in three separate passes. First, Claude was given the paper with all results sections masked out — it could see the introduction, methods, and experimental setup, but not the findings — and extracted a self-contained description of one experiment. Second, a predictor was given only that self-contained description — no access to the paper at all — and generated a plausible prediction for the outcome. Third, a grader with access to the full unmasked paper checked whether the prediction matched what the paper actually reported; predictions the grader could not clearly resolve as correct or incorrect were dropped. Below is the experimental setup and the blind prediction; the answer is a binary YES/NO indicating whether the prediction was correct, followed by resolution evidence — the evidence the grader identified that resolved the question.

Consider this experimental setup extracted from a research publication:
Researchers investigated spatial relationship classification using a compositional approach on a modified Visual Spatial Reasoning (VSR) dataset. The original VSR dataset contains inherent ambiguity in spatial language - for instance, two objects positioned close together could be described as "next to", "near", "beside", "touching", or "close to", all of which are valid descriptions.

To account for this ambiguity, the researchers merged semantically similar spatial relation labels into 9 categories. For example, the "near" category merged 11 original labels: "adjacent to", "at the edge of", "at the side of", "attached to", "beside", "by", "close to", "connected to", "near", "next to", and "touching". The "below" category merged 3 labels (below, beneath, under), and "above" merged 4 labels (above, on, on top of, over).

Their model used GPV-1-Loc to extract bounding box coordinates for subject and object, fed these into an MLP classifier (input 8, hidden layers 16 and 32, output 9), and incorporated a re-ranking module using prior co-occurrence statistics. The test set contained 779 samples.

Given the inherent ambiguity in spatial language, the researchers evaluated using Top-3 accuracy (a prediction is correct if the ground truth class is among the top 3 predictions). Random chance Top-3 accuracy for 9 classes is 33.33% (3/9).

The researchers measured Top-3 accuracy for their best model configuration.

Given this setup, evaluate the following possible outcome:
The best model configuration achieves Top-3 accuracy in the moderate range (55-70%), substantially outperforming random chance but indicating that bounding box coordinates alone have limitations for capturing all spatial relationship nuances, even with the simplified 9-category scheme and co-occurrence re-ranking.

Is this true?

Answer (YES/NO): NO